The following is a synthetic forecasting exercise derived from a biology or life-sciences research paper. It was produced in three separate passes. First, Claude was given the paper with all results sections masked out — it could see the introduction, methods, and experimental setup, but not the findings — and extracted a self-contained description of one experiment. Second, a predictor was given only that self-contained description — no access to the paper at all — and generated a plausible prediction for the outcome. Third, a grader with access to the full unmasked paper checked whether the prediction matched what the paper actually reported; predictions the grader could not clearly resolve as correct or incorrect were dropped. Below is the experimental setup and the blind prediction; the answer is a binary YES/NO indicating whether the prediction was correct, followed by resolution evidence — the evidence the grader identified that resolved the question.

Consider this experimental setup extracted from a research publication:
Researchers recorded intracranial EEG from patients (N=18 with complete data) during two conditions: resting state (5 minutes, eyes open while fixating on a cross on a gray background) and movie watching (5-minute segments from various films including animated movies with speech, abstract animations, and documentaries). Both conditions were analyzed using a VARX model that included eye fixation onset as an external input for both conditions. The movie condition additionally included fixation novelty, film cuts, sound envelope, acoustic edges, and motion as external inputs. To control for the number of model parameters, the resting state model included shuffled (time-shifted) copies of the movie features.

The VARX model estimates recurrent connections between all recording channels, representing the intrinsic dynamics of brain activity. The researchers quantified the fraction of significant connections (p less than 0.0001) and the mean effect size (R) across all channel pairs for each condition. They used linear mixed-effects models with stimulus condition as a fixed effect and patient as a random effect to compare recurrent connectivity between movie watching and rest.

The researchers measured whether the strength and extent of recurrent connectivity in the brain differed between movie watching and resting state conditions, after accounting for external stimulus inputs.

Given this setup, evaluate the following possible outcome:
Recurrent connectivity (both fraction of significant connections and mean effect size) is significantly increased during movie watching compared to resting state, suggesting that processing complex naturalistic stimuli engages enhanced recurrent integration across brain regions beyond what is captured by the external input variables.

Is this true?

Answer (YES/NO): NO